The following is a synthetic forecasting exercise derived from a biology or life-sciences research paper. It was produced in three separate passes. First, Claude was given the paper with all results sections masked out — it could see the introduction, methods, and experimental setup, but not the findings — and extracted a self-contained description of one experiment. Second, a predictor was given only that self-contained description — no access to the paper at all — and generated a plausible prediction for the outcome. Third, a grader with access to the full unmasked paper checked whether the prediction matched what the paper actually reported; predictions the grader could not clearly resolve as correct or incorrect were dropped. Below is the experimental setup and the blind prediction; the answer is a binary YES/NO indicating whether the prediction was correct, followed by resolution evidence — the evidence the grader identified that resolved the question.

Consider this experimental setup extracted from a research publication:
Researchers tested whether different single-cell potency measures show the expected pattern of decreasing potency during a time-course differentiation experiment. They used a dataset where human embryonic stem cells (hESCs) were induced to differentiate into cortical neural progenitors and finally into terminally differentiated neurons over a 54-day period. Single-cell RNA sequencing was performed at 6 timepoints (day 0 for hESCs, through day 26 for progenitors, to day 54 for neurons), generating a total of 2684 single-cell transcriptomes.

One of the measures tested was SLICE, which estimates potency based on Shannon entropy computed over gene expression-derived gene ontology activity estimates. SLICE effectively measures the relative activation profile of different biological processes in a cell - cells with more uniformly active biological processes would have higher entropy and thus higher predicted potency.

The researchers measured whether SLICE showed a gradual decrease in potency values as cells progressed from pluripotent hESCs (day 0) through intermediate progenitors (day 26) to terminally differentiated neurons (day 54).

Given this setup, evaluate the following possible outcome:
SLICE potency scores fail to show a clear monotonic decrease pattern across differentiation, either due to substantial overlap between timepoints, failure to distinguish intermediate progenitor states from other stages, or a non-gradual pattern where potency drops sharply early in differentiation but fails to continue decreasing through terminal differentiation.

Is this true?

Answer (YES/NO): YES